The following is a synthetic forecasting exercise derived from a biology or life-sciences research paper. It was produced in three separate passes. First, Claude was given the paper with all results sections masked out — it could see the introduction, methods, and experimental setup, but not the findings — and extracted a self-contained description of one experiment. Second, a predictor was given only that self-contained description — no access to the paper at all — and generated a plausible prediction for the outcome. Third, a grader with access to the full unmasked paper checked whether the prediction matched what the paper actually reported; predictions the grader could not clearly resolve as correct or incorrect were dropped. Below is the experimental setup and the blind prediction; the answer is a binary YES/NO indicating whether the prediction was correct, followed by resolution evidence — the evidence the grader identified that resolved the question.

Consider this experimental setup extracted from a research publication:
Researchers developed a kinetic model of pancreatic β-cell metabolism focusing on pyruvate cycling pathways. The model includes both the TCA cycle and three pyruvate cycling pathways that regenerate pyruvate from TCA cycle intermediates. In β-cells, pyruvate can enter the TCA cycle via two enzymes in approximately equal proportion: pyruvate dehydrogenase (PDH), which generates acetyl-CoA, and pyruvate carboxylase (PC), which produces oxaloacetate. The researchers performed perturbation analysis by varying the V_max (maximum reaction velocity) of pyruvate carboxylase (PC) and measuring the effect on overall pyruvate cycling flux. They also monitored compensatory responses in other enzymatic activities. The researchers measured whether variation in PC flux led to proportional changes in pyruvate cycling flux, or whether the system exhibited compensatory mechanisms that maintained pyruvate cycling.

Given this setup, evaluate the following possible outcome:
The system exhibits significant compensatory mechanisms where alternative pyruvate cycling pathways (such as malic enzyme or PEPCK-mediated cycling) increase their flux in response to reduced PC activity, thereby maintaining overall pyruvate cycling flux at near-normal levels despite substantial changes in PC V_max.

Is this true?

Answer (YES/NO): YES